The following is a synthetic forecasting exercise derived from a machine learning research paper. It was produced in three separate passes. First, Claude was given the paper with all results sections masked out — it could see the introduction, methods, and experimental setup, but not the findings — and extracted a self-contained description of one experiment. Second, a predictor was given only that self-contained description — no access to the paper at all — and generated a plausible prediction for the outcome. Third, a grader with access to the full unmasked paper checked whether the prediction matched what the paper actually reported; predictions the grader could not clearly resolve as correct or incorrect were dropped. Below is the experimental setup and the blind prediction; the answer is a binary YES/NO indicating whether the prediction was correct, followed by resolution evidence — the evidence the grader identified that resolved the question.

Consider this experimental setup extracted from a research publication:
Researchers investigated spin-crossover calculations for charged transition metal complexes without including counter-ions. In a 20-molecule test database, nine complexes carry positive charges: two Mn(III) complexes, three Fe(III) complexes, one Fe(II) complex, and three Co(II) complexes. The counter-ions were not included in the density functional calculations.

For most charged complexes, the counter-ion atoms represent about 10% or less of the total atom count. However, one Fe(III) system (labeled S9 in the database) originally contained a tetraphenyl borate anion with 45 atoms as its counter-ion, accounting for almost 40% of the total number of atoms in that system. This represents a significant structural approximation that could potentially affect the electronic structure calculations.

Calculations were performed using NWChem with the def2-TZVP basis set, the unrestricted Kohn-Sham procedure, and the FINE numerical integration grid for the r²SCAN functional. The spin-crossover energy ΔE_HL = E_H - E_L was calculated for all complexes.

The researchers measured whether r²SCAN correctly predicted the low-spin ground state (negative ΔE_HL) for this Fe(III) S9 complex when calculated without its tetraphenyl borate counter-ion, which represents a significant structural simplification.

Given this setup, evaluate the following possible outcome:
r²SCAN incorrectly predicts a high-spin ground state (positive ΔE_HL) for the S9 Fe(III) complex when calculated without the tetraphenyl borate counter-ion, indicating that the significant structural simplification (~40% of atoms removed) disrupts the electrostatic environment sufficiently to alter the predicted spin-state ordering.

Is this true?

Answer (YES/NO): NO